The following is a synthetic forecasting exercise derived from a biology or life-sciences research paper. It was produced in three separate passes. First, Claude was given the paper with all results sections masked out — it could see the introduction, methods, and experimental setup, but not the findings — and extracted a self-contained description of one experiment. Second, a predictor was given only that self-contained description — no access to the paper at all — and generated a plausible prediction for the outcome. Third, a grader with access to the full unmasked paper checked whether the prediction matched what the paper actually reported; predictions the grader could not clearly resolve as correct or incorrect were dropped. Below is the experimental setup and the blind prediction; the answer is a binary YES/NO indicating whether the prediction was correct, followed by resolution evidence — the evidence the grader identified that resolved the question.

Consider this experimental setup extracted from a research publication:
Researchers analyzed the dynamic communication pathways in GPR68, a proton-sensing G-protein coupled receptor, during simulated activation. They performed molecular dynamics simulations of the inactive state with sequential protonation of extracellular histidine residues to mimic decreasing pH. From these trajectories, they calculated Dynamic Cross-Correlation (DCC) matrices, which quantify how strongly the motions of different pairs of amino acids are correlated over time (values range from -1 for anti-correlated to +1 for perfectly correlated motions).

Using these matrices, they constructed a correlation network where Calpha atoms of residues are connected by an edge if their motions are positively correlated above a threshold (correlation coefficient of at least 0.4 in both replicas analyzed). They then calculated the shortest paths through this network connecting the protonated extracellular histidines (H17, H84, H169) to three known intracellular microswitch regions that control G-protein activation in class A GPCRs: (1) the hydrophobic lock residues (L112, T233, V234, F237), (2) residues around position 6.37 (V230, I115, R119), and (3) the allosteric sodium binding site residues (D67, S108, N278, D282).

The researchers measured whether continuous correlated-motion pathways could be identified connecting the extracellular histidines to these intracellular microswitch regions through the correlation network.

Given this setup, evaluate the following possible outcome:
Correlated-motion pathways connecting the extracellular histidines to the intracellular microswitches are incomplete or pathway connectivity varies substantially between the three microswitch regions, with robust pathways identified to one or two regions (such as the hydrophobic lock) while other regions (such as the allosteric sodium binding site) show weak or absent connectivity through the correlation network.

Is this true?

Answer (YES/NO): NO